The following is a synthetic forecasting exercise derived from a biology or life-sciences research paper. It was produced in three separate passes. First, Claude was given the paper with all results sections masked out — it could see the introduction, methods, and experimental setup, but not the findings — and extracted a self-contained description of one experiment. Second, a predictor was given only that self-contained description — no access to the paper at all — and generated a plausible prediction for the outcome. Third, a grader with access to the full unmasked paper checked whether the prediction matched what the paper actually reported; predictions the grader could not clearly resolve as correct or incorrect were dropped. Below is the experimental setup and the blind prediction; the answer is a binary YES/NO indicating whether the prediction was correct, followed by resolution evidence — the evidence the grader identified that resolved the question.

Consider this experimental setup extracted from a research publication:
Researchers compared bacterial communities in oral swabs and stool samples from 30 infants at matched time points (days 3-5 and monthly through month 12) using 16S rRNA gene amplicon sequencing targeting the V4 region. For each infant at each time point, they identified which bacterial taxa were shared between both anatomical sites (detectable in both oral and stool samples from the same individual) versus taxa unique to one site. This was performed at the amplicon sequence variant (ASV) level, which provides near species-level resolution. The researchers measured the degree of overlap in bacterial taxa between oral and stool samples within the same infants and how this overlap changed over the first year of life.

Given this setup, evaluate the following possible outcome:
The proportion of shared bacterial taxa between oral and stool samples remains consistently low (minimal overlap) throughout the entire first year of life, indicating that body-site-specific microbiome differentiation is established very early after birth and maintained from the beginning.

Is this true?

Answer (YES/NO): NO